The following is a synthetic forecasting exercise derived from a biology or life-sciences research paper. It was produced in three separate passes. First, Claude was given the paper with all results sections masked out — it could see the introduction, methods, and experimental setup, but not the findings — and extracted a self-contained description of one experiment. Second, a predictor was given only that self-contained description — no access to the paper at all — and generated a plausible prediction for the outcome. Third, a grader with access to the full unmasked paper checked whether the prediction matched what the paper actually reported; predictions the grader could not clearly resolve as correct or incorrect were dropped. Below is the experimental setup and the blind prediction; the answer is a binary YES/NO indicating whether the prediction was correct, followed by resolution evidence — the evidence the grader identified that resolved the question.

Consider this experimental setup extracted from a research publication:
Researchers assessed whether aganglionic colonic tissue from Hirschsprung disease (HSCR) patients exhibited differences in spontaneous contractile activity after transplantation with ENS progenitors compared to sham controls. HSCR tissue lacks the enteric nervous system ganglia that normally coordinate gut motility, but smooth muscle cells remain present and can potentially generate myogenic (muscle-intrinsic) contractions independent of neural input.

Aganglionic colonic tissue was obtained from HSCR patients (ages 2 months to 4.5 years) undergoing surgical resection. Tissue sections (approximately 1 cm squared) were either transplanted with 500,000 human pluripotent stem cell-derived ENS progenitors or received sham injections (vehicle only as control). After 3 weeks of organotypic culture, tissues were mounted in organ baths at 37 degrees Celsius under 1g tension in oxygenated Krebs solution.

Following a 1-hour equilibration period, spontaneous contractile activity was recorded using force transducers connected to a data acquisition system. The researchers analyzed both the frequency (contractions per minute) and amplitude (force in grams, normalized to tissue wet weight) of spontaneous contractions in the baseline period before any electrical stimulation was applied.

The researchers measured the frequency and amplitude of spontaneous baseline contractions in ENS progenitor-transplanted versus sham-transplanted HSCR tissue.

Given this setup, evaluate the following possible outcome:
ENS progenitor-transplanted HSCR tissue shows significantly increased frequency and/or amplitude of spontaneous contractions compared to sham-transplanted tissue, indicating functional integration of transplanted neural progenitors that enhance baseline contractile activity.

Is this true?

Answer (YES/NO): NO